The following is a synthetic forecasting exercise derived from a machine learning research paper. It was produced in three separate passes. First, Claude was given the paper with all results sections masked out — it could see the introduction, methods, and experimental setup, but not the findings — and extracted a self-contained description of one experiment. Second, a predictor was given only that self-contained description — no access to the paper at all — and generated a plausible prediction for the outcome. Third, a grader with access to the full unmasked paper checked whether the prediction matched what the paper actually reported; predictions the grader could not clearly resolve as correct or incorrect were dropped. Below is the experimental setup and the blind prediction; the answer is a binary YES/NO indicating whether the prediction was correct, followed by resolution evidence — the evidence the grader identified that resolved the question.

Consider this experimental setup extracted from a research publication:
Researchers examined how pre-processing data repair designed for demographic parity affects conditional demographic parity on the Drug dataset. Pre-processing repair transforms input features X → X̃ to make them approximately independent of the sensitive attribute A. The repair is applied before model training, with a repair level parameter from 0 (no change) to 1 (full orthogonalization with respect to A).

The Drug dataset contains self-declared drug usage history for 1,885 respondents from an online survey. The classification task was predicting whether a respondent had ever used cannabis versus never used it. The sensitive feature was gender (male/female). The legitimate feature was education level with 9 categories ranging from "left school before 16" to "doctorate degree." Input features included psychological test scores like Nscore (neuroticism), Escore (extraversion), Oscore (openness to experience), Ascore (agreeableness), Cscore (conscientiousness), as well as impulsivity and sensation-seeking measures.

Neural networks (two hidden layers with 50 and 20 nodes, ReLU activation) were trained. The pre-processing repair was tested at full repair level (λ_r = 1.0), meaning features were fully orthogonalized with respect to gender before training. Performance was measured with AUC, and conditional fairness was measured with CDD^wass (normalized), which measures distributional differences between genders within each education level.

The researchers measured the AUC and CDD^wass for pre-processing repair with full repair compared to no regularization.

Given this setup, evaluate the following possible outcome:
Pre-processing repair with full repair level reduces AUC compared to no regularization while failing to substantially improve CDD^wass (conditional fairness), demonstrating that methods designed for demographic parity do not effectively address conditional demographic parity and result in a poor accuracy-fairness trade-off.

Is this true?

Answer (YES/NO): NO